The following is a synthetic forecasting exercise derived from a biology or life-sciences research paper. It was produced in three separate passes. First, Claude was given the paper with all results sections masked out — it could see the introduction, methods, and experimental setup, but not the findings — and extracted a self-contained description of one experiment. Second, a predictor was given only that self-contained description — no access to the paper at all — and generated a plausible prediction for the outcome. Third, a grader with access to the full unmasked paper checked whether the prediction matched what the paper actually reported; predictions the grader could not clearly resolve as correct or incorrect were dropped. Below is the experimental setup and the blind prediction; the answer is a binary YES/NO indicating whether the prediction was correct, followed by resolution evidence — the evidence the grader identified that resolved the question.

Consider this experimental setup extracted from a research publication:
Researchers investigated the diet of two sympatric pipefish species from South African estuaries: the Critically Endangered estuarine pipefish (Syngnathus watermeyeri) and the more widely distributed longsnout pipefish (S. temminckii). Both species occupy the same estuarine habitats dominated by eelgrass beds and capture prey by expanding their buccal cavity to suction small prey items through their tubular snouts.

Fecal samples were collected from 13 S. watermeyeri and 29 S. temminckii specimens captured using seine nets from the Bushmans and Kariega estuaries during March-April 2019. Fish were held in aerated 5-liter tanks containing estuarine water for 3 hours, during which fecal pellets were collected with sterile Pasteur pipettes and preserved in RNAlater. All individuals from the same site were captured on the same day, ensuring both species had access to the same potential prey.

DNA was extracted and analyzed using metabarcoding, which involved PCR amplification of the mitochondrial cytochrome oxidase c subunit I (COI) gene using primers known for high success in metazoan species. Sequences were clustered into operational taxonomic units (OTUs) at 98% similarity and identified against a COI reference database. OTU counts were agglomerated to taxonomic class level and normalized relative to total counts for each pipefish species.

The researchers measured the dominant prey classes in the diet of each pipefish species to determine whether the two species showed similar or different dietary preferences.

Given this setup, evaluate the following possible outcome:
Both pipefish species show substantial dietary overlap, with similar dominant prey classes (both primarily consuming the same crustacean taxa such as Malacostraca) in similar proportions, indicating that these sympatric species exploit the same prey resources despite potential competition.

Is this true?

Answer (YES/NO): NO